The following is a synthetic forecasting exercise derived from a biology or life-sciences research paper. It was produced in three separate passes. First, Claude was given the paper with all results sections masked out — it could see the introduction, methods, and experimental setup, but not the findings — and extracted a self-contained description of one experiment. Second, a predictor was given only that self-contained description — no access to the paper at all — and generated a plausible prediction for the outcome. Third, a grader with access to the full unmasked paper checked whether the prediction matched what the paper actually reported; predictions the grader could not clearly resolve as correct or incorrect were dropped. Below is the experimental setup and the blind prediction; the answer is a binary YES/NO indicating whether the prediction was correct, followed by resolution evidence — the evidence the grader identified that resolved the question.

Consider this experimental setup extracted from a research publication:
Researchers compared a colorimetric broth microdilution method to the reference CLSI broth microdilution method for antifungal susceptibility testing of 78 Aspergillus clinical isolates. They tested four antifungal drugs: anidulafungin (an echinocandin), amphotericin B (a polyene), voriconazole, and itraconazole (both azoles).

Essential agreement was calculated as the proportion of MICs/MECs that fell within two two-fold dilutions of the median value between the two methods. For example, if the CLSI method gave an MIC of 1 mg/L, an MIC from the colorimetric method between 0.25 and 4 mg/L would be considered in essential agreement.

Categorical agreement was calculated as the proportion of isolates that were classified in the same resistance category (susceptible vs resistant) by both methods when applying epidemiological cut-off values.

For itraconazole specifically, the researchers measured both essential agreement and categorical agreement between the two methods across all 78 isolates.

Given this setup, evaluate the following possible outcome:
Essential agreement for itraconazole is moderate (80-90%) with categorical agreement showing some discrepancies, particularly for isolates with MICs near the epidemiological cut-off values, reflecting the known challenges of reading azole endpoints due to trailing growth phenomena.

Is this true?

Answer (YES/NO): NO